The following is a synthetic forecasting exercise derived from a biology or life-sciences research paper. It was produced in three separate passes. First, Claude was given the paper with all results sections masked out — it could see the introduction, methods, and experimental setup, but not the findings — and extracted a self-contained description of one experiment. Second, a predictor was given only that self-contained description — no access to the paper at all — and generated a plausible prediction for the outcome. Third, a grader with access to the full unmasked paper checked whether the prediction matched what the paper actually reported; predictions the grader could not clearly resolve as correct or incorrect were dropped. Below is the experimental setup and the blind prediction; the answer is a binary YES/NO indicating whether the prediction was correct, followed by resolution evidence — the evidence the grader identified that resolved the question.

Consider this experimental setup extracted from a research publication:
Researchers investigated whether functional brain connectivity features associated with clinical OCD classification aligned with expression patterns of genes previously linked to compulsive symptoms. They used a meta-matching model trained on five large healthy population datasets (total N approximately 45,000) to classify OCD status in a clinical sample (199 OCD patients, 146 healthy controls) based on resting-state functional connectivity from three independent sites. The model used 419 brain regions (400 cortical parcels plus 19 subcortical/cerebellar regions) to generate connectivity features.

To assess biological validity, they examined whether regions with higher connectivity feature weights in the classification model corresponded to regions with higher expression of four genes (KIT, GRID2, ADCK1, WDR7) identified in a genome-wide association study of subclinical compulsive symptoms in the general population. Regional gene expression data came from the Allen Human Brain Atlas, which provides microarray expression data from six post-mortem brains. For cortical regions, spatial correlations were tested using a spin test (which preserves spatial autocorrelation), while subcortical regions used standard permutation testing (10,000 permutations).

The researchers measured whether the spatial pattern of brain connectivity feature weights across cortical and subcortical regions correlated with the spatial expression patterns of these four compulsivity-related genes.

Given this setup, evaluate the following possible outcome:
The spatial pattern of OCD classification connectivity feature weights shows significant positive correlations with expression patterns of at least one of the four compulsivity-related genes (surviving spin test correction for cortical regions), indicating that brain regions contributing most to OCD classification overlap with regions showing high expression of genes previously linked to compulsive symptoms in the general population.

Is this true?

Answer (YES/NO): NO